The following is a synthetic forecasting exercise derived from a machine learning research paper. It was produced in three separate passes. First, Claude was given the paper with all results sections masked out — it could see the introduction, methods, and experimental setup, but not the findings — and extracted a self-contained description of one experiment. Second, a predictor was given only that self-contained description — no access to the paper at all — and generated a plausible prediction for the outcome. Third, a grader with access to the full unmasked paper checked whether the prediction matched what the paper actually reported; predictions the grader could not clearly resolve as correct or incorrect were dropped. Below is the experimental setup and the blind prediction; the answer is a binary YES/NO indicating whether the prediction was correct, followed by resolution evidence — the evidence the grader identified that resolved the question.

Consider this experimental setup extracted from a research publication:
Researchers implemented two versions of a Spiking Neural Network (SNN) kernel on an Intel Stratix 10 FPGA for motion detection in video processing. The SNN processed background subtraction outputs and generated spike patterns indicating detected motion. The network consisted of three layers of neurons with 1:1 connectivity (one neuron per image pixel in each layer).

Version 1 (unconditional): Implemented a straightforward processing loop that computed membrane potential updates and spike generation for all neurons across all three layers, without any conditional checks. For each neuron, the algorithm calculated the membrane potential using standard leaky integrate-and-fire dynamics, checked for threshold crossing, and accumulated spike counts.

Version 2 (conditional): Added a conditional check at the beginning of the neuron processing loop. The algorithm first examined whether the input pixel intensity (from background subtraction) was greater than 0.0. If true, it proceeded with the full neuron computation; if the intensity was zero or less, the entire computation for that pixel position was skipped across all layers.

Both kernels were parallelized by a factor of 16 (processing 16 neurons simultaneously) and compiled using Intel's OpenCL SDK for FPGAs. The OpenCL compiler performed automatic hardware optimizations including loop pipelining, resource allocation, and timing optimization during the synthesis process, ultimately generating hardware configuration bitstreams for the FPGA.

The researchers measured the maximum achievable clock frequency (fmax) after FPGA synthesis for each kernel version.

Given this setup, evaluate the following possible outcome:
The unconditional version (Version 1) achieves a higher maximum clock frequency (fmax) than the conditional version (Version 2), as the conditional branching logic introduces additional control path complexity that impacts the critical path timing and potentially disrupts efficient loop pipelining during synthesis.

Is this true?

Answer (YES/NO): YES